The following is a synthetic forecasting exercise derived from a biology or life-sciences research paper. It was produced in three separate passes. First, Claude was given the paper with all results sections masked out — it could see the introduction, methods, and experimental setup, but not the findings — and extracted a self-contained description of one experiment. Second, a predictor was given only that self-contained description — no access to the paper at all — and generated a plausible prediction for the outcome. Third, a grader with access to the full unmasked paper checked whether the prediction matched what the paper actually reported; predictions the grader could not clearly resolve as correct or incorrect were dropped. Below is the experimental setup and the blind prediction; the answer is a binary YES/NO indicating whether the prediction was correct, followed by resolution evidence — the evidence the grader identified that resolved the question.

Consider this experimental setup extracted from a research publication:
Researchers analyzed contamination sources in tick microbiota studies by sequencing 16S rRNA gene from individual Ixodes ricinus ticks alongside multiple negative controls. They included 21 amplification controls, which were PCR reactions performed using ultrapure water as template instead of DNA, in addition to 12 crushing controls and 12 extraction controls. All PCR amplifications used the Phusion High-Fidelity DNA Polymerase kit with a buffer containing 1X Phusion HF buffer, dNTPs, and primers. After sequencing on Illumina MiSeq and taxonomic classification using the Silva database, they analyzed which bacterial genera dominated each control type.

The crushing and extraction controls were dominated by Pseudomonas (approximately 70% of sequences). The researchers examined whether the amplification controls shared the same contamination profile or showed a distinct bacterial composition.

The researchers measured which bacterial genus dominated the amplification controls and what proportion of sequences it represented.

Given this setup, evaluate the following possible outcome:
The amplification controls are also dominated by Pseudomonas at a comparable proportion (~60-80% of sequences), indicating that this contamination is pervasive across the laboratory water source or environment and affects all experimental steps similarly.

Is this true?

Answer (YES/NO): NO